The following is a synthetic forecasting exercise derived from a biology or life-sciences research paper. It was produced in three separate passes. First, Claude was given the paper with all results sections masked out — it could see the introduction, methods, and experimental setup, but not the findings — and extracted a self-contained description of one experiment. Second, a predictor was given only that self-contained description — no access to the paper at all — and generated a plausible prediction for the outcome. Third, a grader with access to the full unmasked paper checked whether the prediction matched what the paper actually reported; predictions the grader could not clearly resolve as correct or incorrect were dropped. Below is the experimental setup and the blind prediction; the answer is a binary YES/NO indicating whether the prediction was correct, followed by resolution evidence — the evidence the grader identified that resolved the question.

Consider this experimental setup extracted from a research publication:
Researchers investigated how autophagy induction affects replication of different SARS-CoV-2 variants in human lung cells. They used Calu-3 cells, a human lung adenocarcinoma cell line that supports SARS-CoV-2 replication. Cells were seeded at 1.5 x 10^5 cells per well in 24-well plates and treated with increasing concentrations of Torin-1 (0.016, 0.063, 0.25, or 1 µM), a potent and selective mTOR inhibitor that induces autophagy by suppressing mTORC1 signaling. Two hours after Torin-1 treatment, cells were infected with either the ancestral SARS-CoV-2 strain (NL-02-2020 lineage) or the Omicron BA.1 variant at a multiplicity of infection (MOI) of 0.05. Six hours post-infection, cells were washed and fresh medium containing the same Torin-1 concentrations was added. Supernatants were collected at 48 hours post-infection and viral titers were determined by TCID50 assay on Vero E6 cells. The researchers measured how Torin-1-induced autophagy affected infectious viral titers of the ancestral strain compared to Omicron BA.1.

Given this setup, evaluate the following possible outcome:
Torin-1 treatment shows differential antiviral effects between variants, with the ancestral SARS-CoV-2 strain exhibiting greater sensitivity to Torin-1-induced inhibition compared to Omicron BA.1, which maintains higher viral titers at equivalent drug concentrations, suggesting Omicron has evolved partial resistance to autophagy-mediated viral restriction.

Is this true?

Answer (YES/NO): YES